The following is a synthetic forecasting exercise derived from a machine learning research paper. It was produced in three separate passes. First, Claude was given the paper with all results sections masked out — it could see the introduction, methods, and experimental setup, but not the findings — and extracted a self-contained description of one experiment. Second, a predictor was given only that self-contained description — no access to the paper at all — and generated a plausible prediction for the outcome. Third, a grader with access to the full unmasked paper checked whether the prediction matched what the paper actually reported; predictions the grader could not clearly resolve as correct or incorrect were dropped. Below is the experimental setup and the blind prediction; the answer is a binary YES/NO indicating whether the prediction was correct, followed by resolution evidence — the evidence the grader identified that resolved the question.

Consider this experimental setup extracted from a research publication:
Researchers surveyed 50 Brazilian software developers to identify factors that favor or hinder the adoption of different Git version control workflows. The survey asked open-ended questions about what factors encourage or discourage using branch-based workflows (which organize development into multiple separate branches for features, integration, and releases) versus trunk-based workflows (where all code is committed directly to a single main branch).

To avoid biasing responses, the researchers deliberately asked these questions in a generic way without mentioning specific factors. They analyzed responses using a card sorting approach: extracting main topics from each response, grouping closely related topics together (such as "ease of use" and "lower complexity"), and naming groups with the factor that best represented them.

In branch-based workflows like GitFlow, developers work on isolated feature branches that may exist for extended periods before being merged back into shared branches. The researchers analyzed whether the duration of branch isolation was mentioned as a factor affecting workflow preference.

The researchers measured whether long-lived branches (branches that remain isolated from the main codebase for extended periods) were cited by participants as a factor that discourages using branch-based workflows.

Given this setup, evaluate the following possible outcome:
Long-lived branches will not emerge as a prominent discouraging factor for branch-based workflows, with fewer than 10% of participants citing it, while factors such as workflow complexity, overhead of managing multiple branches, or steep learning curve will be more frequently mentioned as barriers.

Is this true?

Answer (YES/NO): NO